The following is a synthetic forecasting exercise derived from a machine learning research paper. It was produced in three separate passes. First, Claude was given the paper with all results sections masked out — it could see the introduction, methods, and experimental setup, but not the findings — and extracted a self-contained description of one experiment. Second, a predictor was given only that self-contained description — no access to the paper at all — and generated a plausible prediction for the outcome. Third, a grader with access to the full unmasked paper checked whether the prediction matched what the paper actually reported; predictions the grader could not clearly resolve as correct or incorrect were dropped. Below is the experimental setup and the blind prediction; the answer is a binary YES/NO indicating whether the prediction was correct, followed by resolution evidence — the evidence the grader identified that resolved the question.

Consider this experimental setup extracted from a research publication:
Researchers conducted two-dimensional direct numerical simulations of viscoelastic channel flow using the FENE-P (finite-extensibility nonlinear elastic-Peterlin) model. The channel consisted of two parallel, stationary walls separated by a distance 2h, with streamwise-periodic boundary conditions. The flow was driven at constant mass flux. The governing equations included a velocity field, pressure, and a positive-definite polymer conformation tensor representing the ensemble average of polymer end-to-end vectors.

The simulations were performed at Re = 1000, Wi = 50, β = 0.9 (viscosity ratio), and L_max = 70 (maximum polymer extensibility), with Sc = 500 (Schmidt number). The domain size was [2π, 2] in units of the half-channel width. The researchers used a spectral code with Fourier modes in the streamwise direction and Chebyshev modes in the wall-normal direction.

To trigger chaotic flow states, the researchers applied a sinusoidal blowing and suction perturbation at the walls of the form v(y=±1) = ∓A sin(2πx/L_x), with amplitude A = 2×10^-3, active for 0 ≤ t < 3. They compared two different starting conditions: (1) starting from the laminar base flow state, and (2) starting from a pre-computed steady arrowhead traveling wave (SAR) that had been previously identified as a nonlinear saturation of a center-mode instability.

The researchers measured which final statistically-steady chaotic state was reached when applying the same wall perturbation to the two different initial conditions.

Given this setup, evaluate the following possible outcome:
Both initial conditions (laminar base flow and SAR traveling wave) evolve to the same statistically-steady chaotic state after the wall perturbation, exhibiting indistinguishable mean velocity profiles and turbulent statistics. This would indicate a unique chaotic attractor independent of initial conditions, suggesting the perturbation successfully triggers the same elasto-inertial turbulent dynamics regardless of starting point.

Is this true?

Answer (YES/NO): NO